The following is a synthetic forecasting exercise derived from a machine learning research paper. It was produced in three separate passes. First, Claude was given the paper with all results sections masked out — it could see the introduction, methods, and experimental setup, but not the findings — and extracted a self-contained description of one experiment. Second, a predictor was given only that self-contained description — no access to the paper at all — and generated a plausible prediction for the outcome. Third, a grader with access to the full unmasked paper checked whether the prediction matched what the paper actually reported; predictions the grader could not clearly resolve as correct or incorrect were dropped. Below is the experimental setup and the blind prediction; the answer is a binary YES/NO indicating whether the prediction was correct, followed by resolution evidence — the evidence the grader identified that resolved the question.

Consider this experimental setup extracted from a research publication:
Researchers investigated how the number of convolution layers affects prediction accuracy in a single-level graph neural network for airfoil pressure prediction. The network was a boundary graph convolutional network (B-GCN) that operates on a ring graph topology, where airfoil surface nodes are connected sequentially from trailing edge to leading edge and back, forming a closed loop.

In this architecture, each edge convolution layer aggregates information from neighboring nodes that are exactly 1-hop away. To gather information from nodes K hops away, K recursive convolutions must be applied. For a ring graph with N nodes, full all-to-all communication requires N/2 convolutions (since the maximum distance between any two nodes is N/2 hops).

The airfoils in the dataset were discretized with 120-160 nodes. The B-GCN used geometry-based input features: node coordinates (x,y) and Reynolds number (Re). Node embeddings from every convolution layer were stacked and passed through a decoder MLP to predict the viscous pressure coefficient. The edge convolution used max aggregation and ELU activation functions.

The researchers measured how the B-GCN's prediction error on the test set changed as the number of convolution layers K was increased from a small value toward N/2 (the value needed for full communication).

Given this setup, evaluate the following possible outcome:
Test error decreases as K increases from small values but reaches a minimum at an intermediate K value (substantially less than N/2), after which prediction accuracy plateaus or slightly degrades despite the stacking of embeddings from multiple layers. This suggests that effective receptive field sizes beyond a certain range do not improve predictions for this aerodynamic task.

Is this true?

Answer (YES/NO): NO